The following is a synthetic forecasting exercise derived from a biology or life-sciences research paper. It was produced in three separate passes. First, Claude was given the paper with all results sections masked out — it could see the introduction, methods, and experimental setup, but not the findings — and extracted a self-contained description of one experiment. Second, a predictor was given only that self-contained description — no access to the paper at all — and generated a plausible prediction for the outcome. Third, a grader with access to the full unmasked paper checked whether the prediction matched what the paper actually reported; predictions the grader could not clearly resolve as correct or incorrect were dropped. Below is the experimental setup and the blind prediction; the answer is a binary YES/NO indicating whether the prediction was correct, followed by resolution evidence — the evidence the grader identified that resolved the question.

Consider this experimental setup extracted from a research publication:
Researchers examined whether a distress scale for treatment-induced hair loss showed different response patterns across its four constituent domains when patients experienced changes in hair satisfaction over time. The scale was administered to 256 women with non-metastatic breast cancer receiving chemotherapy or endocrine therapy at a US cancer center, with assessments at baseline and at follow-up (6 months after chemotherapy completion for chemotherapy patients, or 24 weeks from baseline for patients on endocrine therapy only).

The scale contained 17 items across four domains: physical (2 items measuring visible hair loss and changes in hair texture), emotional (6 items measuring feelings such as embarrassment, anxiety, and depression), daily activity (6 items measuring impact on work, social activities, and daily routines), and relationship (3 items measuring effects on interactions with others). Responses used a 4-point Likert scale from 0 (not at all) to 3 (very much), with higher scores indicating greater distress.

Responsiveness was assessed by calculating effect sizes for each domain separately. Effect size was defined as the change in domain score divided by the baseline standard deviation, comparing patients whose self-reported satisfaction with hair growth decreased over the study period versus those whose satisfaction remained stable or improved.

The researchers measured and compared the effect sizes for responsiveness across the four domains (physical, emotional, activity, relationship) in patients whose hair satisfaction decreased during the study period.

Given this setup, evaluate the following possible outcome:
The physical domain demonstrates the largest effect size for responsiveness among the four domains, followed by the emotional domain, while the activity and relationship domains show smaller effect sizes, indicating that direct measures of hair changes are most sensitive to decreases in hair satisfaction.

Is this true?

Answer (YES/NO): NO